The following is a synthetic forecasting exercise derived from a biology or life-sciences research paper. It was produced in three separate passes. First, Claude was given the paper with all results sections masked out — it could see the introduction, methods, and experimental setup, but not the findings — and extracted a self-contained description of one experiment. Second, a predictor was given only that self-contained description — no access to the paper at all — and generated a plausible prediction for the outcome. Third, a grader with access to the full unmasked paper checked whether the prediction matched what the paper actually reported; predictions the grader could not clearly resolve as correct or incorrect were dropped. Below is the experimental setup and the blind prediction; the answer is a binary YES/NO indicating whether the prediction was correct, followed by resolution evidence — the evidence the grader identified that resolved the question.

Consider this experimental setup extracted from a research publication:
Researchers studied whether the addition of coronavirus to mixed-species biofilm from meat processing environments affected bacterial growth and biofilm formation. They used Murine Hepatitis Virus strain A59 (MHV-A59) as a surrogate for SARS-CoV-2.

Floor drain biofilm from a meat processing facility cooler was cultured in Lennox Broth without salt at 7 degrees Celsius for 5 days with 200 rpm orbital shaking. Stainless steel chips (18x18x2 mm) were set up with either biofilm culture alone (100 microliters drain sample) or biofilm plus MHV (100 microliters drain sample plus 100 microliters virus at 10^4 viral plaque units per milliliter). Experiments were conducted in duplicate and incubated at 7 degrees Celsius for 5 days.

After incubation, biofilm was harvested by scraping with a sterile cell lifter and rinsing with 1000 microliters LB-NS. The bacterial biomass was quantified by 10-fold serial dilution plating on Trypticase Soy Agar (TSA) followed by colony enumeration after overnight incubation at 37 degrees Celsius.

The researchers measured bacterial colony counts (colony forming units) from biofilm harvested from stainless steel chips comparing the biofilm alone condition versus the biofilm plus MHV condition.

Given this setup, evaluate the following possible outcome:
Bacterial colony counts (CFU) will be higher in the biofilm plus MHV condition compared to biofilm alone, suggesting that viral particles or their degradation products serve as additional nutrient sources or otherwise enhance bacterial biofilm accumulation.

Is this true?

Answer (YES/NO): YES